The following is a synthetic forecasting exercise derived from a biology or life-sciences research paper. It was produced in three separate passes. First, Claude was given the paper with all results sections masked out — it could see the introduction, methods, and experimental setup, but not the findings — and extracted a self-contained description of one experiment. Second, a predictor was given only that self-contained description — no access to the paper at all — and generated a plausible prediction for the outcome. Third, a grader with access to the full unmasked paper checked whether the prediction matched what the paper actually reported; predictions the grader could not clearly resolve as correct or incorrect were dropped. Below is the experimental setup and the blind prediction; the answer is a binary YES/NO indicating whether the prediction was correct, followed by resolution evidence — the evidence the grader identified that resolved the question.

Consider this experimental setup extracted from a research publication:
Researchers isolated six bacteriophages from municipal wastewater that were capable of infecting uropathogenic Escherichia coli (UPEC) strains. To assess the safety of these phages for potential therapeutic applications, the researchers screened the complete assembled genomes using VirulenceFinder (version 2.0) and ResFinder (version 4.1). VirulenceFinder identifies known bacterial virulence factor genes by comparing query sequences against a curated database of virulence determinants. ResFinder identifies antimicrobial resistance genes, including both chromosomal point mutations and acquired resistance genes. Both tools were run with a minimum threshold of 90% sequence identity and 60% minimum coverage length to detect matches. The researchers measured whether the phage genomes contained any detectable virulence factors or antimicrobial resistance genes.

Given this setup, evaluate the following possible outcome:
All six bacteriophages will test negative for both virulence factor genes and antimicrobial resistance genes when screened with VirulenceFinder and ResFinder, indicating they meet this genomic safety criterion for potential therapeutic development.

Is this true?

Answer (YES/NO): YES